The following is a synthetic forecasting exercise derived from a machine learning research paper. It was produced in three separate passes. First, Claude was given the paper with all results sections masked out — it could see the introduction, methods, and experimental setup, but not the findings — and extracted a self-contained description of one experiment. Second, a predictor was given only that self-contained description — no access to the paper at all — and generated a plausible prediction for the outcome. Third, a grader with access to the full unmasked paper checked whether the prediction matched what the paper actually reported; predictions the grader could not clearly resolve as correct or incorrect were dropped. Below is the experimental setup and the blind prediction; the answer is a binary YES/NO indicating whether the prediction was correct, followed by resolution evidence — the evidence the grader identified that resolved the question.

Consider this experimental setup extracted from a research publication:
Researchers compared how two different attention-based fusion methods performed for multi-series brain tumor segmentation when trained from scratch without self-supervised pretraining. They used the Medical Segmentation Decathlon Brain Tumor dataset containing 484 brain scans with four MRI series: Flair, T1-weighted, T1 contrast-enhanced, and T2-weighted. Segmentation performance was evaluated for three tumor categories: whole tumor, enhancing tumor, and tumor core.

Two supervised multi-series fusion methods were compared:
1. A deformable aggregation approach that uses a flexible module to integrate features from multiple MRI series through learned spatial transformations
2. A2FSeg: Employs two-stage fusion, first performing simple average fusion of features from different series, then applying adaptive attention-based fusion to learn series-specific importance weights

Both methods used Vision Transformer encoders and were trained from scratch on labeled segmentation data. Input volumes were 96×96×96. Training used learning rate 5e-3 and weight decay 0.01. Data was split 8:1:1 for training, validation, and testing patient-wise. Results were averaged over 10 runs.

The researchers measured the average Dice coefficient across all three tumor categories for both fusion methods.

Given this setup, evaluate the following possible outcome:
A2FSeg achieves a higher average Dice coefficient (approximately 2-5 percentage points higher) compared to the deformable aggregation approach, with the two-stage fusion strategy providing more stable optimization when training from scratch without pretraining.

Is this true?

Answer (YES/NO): NO